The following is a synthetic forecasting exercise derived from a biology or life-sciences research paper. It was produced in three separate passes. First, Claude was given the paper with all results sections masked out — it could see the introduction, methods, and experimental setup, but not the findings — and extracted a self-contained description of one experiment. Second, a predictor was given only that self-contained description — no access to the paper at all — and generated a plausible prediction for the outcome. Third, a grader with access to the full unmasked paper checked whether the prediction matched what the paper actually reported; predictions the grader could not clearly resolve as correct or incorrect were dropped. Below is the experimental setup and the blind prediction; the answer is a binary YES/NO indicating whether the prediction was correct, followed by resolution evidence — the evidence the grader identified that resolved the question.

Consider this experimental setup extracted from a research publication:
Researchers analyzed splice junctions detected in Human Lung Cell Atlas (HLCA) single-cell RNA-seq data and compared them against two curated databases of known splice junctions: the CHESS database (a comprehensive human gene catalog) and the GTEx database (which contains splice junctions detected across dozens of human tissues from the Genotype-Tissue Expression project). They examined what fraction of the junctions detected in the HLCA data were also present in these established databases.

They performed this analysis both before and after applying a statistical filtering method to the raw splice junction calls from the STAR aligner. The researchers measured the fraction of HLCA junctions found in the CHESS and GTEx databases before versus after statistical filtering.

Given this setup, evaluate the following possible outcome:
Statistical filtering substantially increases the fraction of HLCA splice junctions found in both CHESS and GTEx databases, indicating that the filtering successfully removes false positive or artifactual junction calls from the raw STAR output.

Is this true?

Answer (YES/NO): YES